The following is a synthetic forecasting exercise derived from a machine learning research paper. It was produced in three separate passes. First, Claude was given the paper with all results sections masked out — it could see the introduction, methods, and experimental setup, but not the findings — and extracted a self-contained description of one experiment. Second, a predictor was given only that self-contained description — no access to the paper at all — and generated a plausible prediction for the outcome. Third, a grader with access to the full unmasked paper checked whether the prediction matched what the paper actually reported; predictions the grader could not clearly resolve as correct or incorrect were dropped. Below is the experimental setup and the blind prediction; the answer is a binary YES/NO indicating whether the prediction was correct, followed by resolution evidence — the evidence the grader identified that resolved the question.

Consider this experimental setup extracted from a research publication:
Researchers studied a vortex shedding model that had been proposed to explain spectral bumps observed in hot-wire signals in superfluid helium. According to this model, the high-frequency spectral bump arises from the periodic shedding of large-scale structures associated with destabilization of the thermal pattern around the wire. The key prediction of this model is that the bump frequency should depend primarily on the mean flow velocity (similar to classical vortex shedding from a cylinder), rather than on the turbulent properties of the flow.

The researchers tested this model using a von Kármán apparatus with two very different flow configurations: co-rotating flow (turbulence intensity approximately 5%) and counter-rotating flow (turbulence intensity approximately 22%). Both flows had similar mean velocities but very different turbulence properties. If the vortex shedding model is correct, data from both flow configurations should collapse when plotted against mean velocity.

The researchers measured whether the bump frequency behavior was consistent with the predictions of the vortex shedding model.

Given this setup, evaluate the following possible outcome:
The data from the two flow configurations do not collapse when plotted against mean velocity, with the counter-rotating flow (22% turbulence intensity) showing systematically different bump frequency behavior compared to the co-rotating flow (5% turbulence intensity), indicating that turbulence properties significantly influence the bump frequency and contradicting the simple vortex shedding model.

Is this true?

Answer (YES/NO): YES